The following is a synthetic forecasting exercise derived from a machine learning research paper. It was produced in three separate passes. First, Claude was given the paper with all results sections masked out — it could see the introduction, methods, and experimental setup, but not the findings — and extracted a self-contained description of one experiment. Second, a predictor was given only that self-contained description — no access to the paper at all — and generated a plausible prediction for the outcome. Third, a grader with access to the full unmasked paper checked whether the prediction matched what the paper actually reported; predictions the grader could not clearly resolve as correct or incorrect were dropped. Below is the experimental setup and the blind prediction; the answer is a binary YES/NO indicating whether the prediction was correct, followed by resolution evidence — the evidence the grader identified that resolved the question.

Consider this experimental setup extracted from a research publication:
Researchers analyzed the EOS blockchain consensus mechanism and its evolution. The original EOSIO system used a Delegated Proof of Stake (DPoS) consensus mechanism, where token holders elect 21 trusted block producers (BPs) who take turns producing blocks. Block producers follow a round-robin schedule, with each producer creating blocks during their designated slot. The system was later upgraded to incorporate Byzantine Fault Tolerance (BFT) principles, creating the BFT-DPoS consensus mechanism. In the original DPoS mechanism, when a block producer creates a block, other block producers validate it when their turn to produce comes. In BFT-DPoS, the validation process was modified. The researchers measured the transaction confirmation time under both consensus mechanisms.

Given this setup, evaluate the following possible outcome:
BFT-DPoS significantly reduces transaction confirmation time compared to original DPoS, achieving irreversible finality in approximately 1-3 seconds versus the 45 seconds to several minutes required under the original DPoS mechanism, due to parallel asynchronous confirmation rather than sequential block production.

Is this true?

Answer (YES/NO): NO